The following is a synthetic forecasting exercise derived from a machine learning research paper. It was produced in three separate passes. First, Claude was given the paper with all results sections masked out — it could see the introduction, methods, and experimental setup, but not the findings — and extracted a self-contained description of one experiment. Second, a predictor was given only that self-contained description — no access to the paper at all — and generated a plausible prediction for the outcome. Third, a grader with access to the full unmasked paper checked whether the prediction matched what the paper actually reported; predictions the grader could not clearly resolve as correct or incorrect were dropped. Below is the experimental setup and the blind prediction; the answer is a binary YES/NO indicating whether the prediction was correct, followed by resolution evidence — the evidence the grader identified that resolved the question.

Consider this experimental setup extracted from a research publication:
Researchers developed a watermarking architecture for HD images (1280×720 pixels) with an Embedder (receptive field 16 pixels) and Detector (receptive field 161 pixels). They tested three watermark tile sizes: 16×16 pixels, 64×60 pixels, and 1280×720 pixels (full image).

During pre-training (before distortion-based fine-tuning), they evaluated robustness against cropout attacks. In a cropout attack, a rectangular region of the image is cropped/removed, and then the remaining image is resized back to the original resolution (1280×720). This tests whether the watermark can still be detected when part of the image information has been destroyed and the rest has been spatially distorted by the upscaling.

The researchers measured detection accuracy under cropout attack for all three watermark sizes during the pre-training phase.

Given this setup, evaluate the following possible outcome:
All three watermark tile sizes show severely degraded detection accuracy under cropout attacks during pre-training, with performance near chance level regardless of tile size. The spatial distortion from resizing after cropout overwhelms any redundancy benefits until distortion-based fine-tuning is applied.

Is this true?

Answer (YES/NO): NO